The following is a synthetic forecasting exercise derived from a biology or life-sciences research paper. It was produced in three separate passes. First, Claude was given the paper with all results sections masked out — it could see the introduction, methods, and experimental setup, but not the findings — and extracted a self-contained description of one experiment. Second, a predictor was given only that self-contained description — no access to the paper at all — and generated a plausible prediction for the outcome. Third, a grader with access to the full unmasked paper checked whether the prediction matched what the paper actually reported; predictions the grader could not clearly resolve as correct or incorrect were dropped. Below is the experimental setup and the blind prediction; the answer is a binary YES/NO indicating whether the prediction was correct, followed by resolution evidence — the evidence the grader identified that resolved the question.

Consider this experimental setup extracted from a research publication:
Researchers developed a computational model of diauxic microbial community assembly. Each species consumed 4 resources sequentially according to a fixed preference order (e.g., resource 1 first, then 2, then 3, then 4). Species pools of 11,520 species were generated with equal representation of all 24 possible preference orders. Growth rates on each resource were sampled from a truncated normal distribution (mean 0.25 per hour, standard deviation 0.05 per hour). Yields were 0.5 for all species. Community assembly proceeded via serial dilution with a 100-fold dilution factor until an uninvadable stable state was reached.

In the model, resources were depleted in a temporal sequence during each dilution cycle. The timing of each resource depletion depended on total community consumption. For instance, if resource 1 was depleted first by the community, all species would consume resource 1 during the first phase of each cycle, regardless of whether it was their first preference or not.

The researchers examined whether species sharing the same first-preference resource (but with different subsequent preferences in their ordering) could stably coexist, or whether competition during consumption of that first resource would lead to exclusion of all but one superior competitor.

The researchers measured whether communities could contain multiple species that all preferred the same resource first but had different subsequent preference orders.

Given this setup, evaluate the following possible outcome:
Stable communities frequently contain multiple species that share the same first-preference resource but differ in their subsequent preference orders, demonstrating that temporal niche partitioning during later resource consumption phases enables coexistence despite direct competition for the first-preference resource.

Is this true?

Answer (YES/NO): NO